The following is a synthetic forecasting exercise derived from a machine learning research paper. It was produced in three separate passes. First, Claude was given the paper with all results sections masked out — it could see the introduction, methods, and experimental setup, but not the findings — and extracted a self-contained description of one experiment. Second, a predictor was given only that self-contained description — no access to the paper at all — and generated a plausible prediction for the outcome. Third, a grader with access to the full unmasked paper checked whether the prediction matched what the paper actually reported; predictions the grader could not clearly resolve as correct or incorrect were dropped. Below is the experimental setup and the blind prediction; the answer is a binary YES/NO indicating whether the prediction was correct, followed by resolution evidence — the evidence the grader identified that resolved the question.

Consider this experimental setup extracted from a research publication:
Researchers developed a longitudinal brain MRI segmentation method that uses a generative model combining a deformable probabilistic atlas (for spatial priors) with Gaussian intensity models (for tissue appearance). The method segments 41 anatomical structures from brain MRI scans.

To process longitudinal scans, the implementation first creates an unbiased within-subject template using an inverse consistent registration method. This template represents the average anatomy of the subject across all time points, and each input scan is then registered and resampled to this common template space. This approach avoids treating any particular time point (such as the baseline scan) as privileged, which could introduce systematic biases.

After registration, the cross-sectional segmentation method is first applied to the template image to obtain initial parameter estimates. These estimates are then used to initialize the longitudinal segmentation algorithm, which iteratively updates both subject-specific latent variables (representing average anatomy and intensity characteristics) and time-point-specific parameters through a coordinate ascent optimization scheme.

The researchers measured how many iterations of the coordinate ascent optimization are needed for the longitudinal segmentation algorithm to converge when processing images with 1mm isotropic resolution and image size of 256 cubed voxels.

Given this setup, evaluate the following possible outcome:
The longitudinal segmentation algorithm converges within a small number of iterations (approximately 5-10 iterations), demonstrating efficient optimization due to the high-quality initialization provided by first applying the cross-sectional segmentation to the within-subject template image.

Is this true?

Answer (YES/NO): YES